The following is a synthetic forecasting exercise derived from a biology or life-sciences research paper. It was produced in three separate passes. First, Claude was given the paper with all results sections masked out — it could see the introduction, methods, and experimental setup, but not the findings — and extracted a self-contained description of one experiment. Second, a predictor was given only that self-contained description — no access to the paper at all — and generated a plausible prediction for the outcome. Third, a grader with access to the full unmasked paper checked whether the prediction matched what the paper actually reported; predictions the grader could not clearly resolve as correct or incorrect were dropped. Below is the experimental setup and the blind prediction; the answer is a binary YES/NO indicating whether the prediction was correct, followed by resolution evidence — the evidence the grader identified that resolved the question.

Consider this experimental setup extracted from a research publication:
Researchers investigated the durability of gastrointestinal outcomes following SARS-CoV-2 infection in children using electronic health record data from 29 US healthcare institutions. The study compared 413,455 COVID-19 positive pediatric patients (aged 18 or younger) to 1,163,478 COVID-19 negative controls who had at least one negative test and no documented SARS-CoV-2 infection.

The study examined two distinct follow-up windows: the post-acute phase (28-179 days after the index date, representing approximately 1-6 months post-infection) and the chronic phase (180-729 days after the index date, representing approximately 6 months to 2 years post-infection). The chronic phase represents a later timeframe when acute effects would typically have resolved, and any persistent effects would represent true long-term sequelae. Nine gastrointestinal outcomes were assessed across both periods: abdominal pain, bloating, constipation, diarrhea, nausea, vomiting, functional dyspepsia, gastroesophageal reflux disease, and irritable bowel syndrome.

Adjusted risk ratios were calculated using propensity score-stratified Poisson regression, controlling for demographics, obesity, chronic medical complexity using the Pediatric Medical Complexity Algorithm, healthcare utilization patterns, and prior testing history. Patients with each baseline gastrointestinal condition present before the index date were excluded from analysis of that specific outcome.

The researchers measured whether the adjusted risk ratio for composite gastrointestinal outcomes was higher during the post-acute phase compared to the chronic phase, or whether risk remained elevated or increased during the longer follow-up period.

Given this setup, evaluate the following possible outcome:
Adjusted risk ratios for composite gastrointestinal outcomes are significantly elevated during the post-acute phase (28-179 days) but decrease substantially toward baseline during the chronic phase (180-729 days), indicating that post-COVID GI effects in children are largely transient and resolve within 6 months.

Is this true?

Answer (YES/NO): NO